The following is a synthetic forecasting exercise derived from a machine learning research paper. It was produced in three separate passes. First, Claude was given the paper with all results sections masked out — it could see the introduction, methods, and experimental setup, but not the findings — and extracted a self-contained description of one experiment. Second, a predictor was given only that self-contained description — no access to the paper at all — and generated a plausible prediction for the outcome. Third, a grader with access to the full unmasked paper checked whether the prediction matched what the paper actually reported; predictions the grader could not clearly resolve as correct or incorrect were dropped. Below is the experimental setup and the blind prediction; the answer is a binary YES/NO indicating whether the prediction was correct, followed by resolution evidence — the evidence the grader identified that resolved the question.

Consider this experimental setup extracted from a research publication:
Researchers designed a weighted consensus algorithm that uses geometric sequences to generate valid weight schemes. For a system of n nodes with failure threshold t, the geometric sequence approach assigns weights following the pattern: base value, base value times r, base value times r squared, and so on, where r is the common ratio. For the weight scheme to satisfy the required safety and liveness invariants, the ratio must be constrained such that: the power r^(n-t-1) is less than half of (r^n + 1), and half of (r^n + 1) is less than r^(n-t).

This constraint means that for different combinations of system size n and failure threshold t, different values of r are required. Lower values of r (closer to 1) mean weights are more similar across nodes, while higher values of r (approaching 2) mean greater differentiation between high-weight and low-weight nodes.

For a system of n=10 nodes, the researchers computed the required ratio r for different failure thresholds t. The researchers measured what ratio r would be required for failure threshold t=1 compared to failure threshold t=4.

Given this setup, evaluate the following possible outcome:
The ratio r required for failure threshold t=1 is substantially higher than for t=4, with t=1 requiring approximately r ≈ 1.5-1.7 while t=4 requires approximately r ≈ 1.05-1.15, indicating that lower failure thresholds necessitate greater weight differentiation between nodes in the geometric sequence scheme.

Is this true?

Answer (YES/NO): NO